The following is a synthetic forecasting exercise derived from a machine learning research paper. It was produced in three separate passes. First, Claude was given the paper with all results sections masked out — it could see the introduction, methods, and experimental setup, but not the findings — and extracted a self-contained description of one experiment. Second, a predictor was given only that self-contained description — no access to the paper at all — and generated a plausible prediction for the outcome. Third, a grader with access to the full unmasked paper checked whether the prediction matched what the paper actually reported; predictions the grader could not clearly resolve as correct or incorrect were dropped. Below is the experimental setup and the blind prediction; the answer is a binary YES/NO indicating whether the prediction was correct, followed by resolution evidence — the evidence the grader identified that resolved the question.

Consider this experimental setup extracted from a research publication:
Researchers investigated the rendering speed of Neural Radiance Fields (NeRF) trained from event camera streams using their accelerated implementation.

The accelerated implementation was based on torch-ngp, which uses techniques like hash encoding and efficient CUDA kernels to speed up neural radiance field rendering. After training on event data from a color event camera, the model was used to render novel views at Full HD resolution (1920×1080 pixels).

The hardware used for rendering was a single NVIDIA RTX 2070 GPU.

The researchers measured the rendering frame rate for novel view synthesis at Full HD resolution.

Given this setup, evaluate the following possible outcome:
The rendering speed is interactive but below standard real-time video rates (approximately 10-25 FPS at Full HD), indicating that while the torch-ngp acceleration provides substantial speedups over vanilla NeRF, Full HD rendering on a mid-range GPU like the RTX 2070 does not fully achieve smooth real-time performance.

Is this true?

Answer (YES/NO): NO